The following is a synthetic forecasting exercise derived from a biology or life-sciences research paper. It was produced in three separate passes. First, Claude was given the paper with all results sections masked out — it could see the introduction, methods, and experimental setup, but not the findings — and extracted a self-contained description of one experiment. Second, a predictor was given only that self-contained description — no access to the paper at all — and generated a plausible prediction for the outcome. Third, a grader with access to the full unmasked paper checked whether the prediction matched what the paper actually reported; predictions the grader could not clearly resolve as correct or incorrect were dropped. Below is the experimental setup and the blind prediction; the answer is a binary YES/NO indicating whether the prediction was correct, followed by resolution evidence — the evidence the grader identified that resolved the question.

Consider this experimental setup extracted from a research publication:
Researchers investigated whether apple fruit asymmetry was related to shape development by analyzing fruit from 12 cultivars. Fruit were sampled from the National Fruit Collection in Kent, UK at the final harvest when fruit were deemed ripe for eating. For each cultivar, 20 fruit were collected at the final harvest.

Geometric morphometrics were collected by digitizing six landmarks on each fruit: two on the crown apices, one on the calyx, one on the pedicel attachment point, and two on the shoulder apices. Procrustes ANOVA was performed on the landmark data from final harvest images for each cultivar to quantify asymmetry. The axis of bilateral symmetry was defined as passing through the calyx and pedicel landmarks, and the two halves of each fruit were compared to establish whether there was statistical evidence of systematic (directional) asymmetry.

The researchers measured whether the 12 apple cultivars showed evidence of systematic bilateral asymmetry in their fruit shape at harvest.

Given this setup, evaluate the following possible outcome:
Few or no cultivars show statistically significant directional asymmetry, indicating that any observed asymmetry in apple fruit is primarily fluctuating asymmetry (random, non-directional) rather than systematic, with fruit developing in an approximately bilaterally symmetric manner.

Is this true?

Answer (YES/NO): NO